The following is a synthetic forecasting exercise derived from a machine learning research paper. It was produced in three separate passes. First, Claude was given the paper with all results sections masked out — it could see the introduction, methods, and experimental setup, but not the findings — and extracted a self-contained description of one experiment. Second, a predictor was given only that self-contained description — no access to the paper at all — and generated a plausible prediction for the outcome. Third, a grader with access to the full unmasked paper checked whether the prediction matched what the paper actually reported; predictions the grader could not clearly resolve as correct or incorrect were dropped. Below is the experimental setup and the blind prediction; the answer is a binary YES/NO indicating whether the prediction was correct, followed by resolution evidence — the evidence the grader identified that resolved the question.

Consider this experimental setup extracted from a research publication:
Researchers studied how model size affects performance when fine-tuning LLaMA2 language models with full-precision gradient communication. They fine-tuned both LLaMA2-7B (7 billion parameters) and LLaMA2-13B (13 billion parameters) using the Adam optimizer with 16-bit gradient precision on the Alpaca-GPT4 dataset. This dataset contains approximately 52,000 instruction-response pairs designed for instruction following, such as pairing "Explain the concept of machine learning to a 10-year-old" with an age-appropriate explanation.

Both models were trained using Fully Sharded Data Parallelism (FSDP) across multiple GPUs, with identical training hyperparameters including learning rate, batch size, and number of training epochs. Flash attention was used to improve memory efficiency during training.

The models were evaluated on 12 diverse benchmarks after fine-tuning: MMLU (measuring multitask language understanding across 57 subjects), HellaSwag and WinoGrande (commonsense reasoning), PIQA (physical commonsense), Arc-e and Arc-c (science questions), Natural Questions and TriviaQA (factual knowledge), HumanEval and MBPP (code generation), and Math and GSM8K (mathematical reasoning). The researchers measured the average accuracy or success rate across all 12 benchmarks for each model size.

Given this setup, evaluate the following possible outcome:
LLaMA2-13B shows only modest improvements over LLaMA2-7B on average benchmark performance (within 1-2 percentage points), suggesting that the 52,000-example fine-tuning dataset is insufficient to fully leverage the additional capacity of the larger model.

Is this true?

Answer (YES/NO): NO